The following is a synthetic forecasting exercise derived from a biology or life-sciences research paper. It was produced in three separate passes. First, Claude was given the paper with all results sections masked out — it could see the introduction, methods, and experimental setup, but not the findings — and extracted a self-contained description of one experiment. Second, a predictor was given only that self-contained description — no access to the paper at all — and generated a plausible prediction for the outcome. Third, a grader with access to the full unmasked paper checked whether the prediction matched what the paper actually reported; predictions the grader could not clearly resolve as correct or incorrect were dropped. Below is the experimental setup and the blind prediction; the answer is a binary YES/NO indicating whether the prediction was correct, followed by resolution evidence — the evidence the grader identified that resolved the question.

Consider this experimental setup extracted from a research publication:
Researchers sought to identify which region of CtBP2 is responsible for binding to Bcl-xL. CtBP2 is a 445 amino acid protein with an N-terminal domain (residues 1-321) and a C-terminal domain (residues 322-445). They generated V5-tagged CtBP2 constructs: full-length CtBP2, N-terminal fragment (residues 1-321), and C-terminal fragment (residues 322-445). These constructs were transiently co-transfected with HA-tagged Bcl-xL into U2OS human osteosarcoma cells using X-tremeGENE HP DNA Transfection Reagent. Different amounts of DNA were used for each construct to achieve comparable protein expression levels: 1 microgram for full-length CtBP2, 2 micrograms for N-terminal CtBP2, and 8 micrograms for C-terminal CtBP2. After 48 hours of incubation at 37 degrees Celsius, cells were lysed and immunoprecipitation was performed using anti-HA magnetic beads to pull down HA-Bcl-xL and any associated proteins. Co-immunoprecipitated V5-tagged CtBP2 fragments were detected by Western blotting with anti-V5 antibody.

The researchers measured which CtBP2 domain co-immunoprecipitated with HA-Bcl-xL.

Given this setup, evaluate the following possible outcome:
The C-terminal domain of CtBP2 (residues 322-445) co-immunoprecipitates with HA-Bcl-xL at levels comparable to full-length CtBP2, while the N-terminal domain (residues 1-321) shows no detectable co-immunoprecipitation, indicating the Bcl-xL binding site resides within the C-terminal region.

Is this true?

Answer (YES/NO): NO